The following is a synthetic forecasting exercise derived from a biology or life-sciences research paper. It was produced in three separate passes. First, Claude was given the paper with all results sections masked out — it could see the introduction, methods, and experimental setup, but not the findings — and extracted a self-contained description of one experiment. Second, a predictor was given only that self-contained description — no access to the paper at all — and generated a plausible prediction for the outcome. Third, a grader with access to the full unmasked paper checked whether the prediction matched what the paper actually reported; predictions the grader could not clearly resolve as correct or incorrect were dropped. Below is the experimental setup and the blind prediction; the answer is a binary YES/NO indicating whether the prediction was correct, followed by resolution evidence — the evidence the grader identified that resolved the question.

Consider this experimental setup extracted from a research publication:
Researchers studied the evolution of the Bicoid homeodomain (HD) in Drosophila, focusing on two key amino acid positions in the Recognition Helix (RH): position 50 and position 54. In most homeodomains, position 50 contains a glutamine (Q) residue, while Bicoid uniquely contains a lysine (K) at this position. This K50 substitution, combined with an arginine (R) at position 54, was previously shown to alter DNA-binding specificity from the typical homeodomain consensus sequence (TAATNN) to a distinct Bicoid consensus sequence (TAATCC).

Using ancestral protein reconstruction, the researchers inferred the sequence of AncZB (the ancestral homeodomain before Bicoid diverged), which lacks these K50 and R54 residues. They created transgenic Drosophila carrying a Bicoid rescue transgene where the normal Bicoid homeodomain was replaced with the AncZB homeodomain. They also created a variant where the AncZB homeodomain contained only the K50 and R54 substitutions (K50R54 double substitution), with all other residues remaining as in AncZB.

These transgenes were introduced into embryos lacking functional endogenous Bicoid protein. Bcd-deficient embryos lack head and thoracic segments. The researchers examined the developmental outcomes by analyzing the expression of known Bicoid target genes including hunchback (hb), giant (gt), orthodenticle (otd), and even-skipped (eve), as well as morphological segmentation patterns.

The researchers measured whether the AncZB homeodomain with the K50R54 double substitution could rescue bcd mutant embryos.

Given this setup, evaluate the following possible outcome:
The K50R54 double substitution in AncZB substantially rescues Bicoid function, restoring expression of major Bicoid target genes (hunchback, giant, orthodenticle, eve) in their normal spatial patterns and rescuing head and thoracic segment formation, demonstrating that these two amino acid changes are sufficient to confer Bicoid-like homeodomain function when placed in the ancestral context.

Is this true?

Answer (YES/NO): NO